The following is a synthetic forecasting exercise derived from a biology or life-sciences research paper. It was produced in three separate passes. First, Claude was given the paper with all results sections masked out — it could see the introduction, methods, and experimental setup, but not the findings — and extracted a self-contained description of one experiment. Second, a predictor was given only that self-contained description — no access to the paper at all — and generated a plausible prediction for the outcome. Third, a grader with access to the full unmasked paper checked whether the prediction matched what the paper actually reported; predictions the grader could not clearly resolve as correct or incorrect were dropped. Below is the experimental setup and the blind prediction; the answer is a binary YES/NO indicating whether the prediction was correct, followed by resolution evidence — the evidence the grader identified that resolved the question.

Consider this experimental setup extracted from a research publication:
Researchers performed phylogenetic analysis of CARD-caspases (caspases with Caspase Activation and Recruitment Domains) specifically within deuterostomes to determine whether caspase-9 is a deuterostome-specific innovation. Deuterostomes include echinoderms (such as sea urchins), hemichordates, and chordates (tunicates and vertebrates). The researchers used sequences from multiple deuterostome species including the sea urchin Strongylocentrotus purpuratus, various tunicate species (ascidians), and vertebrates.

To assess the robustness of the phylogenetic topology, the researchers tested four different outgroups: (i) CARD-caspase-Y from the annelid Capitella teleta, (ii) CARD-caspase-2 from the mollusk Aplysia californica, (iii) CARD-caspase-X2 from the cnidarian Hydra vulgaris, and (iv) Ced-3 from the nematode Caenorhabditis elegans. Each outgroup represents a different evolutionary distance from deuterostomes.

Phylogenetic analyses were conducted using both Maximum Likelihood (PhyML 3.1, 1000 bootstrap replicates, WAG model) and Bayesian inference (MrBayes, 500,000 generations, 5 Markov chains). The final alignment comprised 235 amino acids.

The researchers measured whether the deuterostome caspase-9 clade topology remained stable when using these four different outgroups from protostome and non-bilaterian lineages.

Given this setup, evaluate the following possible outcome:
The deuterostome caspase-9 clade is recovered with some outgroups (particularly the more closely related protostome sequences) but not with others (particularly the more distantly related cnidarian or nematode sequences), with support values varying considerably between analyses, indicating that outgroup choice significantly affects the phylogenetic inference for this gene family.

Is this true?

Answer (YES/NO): NO